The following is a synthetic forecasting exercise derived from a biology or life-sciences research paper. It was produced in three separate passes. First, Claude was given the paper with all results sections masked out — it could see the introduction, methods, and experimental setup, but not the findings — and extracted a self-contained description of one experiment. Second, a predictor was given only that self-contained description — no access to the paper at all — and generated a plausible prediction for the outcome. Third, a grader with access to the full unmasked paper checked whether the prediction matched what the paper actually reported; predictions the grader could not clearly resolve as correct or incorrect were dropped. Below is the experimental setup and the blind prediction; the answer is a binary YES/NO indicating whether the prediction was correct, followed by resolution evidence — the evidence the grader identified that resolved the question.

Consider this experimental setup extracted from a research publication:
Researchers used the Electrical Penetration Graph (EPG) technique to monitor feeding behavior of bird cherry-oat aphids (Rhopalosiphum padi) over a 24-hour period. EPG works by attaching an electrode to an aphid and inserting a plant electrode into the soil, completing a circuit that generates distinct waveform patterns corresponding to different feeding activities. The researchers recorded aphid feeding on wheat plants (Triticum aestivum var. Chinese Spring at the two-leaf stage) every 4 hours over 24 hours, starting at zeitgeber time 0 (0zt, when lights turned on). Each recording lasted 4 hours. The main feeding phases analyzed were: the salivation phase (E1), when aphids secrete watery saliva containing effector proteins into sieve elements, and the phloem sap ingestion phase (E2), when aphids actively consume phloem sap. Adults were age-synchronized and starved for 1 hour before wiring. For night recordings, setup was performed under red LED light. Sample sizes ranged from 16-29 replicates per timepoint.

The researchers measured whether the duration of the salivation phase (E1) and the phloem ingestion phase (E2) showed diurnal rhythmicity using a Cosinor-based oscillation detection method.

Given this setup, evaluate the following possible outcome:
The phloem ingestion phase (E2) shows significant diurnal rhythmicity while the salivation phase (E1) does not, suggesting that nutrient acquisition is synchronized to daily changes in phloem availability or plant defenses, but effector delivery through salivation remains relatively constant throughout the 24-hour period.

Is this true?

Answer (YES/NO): NO